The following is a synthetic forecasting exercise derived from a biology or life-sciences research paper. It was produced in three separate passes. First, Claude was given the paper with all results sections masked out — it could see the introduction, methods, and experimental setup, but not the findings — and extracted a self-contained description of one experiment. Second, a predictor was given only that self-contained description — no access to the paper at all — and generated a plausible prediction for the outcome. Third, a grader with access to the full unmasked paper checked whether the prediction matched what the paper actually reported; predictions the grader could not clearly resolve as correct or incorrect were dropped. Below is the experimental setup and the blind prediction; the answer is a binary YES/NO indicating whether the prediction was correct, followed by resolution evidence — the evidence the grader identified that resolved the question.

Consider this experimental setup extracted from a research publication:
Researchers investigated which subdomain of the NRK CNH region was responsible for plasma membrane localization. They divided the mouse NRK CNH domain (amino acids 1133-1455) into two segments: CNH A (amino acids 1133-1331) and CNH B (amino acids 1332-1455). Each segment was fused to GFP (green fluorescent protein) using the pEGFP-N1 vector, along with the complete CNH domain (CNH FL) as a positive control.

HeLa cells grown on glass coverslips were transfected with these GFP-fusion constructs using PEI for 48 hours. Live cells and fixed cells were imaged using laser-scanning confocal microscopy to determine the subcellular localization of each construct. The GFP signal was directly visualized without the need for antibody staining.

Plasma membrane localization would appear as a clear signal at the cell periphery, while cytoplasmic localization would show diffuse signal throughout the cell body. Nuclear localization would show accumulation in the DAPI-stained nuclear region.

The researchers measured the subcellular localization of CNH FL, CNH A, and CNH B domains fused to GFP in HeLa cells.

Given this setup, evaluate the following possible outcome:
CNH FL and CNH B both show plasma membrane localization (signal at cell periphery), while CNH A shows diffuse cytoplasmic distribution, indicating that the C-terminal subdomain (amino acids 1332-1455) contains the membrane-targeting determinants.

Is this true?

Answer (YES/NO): NO